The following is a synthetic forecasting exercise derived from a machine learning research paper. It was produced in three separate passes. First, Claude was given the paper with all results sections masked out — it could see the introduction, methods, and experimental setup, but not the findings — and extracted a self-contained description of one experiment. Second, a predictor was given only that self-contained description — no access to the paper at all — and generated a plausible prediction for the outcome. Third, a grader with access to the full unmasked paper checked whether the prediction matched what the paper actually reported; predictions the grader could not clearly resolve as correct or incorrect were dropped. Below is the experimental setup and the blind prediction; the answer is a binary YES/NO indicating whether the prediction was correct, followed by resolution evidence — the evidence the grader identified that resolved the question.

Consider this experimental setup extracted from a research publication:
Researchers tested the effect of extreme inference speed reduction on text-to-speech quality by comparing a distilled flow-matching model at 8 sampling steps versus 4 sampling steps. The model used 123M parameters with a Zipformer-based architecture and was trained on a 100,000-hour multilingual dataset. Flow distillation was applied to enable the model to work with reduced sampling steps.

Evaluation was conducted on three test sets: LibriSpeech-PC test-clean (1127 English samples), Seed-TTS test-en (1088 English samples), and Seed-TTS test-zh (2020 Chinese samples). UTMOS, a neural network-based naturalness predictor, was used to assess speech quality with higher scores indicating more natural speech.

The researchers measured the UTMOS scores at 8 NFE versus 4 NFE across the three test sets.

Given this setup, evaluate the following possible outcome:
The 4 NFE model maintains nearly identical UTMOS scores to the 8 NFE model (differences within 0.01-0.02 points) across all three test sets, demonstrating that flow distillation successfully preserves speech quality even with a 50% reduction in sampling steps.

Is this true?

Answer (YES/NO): NO